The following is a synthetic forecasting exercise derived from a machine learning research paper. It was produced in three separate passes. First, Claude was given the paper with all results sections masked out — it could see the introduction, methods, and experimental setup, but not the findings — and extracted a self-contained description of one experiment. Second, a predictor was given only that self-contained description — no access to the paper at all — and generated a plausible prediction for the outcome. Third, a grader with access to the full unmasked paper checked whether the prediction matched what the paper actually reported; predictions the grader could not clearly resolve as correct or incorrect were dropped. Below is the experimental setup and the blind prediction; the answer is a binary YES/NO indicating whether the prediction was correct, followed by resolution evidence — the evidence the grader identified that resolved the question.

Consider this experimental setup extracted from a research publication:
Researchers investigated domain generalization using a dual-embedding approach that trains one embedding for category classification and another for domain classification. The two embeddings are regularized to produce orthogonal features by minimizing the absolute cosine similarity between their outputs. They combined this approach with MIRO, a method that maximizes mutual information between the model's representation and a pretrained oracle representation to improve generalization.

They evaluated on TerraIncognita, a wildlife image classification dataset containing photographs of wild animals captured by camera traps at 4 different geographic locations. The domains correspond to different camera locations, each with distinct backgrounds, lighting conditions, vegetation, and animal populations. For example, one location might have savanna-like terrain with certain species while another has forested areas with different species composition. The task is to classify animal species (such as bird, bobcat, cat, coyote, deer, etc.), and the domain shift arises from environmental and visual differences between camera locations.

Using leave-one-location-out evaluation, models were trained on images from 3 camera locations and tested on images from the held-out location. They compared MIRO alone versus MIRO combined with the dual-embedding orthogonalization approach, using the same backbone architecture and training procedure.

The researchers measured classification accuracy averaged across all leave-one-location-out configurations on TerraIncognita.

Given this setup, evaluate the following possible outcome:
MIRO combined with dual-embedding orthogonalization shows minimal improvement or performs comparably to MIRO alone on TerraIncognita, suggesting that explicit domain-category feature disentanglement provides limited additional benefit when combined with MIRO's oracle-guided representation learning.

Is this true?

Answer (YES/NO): YES